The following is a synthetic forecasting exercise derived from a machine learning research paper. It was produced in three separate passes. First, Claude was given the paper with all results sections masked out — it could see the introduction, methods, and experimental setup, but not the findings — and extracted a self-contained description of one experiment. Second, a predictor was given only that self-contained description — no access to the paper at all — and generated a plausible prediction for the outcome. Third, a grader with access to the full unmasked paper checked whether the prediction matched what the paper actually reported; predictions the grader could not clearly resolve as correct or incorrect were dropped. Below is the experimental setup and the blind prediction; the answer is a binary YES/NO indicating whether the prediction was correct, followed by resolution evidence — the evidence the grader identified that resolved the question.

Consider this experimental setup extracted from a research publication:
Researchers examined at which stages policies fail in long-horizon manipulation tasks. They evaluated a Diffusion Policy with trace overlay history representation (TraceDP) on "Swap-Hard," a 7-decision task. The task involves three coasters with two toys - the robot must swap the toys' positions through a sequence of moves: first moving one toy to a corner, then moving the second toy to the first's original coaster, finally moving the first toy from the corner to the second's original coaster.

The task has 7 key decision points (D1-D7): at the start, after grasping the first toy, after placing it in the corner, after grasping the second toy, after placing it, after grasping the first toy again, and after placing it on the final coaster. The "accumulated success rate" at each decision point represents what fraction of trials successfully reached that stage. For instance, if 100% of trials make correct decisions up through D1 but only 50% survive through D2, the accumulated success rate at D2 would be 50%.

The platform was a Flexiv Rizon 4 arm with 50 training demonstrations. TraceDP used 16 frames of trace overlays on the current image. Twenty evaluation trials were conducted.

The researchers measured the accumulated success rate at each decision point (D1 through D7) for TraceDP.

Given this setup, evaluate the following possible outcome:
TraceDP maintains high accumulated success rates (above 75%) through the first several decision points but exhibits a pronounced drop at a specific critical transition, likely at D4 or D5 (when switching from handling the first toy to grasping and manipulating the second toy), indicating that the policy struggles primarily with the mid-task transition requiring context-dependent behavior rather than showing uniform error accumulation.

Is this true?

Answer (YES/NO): NO